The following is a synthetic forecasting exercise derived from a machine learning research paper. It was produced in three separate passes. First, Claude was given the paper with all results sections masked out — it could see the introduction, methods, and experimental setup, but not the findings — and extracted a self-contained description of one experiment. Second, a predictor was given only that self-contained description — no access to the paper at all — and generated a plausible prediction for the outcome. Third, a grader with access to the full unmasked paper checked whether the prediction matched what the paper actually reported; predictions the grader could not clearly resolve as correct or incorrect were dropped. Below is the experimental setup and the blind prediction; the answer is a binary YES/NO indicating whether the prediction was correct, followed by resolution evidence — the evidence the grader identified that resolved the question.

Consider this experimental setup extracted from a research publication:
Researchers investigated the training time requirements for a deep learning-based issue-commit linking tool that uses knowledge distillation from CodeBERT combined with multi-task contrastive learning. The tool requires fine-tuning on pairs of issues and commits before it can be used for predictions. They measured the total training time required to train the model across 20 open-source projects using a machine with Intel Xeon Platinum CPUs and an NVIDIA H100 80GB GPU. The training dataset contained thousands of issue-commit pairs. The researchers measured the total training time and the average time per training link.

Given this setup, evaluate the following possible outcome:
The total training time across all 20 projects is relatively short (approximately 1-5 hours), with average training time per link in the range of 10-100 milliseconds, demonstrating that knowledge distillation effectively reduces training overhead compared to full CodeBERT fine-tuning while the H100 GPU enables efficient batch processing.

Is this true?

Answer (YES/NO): NO